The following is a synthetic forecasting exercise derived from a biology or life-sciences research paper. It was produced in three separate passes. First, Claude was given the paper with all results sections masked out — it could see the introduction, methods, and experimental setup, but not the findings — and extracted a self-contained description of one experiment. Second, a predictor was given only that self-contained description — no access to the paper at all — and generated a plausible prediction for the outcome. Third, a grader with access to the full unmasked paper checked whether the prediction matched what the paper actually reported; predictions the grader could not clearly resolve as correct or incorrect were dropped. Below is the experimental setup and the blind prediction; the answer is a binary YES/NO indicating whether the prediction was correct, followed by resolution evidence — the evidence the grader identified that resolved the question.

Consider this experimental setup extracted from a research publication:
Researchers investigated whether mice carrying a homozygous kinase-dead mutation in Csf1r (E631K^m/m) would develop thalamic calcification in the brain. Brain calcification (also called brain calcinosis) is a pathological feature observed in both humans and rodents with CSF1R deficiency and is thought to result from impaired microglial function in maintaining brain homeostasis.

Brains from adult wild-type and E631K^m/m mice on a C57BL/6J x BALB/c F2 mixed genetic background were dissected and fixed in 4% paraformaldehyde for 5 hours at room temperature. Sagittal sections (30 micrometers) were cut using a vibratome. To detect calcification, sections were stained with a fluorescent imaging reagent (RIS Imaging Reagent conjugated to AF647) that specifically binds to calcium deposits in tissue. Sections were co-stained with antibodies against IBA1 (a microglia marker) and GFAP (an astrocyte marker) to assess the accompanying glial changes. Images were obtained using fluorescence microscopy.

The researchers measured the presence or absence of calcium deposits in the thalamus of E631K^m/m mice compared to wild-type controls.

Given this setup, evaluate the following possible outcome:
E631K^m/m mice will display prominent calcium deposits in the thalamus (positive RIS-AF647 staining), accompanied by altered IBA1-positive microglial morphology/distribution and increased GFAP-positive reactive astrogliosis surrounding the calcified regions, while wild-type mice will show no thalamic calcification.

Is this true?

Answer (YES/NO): NO